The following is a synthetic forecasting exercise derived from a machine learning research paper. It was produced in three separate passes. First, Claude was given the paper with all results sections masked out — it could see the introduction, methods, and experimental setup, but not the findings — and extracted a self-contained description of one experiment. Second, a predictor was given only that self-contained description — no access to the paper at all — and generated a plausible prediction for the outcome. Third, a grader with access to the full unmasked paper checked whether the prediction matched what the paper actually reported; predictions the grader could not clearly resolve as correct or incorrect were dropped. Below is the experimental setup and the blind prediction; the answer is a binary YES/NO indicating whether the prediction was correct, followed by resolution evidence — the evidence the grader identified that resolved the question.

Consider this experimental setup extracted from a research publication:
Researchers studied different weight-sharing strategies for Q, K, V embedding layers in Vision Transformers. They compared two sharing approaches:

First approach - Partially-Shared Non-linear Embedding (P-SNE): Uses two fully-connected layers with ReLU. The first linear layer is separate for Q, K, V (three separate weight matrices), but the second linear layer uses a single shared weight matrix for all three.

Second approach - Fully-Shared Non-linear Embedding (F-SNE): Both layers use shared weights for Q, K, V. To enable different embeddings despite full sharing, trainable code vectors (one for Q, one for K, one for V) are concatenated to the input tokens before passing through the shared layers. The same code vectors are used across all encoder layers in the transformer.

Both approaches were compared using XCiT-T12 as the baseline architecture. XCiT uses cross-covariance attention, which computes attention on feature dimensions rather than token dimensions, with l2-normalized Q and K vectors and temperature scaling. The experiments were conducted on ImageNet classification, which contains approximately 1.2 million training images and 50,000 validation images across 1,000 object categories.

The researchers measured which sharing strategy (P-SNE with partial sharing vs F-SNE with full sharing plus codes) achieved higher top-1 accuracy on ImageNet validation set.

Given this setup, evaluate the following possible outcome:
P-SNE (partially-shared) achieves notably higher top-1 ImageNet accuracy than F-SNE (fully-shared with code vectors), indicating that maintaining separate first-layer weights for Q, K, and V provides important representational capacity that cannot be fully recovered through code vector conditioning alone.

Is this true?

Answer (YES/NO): NO